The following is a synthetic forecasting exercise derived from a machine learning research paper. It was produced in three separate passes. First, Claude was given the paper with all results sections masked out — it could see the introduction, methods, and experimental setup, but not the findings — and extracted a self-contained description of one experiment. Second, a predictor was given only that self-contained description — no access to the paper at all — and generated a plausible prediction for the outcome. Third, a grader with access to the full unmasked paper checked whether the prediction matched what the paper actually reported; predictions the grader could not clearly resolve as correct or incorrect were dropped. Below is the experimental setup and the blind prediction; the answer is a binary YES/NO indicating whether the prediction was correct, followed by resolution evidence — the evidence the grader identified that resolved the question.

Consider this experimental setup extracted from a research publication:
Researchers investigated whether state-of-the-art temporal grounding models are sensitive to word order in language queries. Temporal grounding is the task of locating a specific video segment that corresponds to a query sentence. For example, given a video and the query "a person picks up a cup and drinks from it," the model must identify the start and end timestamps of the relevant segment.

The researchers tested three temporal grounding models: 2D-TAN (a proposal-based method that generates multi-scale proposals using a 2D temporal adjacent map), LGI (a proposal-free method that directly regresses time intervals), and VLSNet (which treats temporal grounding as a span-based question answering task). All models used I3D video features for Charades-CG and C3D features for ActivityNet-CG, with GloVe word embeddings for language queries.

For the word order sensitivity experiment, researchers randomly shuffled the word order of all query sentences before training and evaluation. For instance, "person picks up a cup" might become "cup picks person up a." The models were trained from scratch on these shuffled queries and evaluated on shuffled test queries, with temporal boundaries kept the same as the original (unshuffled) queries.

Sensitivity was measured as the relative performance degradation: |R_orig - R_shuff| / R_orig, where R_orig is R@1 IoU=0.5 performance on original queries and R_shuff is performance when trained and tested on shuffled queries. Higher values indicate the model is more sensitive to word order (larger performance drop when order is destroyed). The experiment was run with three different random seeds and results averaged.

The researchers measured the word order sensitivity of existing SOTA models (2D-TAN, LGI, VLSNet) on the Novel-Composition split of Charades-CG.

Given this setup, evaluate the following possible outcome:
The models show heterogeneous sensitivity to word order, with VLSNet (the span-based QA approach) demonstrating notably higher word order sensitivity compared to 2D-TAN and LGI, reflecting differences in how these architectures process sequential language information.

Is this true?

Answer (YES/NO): NO